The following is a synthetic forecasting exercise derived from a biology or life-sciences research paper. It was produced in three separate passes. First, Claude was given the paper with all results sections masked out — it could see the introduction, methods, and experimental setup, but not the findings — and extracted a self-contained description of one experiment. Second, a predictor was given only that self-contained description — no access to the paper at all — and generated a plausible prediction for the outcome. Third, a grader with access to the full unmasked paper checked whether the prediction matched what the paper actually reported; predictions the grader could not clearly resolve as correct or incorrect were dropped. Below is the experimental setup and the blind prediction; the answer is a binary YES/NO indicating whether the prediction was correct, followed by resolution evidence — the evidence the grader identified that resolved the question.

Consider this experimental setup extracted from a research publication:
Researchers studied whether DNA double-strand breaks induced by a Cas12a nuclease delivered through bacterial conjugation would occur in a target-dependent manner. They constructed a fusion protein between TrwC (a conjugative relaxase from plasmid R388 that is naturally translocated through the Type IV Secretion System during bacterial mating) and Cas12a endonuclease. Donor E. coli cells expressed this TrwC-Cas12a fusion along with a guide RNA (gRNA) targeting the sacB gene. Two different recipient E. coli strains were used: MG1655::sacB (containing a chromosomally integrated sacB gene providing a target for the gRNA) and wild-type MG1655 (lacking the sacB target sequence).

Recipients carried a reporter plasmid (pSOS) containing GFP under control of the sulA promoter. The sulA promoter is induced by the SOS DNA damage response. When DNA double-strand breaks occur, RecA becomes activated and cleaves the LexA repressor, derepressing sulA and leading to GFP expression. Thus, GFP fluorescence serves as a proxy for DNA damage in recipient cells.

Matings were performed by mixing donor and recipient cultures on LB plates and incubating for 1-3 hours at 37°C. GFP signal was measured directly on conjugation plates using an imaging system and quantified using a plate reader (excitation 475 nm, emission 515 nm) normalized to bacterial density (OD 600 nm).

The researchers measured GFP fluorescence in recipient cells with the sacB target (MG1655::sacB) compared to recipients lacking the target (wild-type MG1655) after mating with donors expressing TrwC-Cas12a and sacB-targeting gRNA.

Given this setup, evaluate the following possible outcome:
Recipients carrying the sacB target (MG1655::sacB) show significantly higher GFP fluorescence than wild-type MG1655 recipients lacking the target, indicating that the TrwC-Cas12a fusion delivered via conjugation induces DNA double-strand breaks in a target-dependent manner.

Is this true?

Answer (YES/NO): YES